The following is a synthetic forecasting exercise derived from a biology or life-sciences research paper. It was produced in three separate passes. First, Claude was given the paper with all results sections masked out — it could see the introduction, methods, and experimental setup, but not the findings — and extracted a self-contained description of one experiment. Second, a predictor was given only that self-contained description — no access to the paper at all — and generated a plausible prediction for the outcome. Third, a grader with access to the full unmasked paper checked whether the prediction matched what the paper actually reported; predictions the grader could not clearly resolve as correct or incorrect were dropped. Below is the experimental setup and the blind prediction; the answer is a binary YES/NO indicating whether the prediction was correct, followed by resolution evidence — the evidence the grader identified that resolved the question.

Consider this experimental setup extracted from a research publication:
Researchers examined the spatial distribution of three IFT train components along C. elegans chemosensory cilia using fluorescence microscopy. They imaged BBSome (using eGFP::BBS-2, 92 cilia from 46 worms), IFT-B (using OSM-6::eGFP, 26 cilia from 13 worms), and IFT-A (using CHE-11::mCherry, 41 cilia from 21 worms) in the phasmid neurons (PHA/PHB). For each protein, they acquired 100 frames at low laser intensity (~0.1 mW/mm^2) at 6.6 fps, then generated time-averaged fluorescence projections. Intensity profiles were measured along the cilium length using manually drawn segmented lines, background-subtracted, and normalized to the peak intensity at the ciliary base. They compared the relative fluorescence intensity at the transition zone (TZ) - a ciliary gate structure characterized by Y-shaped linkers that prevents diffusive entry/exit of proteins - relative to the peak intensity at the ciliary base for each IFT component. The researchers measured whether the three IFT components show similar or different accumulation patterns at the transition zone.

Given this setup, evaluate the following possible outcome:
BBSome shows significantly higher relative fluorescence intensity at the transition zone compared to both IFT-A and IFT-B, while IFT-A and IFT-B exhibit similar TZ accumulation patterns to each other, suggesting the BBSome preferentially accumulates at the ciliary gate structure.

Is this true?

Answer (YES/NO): NO